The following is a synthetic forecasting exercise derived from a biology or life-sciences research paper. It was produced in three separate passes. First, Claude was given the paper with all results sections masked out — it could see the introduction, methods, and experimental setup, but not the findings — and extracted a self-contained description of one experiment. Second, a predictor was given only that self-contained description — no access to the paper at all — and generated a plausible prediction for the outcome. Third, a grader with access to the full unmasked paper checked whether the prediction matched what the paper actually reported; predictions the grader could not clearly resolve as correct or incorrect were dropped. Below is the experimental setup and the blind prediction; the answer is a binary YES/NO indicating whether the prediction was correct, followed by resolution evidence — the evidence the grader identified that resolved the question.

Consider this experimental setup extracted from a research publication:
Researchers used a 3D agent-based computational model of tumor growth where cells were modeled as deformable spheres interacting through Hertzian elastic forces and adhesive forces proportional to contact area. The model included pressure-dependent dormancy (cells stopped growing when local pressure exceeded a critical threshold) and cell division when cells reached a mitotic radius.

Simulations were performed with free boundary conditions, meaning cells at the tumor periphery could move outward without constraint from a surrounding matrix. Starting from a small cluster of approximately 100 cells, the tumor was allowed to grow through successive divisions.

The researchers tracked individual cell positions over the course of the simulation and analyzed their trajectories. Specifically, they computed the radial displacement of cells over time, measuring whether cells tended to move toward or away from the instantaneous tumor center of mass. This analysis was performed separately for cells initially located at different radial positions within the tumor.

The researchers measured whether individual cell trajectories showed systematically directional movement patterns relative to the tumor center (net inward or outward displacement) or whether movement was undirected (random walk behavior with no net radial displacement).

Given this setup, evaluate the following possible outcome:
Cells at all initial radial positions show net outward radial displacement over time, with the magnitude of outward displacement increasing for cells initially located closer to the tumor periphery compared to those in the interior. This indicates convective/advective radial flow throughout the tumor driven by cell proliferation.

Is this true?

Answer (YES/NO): NO